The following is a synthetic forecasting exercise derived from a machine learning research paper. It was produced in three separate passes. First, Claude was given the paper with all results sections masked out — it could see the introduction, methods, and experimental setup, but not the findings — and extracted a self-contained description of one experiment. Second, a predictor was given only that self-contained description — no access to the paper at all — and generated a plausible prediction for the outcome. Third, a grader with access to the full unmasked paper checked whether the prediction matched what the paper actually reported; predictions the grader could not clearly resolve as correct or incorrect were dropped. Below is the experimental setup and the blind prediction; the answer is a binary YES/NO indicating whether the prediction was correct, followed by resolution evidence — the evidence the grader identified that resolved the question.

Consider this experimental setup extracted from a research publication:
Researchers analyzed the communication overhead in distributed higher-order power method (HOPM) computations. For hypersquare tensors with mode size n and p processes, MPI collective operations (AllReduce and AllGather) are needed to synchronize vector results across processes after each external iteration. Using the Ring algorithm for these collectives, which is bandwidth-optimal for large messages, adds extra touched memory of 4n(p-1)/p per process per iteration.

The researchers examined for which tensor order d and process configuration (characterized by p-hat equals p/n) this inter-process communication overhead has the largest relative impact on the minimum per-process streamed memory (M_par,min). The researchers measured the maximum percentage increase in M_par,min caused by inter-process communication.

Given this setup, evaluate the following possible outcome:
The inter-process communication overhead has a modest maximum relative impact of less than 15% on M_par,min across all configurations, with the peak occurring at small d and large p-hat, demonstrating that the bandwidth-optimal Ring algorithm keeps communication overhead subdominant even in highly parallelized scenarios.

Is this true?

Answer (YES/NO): NO